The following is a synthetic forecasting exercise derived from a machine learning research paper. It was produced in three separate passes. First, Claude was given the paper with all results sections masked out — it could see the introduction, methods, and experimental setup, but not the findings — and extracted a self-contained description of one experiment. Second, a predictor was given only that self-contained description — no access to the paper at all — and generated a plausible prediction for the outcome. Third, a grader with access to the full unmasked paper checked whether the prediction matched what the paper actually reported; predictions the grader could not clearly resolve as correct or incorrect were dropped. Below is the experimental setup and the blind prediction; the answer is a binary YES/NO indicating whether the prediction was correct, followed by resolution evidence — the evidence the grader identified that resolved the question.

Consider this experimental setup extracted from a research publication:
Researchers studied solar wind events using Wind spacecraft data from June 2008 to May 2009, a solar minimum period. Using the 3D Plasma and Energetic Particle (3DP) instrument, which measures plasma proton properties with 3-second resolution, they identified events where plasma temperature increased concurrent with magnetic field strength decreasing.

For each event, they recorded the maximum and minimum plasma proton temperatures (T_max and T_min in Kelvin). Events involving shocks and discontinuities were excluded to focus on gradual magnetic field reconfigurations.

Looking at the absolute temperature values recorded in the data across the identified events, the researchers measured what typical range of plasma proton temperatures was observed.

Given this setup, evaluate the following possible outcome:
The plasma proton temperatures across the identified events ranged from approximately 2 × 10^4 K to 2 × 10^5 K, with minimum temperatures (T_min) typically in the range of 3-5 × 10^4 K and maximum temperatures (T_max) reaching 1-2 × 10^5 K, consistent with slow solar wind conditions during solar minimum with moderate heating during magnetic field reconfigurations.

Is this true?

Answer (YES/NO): NO